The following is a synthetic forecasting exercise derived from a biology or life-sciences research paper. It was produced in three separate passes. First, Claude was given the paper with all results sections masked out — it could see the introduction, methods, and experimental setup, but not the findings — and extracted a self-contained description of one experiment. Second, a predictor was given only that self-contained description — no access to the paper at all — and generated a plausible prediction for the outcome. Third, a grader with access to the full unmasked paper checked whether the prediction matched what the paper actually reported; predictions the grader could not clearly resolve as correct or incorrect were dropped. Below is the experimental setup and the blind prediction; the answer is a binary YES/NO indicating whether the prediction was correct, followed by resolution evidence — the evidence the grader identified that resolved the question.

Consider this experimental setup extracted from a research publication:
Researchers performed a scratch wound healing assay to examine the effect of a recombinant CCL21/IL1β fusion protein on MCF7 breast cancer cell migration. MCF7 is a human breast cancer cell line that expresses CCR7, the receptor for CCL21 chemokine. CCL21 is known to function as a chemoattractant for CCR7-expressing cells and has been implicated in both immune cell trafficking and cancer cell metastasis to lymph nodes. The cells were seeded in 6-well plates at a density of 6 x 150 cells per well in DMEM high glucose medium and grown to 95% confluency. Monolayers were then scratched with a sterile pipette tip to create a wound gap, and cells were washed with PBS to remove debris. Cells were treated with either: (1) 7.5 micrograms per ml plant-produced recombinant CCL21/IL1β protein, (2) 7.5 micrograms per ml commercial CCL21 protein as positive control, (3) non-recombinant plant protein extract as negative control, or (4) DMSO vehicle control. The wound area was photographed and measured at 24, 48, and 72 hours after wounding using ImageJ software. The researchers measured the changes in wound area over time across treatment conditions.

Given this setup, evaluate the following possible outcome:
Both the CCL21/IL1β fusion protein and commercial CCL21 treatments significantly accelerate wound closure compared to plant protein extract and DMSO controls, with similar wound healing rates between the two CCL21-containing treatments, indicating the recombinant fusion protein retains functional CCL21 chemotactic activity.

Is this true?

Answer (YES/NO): NO